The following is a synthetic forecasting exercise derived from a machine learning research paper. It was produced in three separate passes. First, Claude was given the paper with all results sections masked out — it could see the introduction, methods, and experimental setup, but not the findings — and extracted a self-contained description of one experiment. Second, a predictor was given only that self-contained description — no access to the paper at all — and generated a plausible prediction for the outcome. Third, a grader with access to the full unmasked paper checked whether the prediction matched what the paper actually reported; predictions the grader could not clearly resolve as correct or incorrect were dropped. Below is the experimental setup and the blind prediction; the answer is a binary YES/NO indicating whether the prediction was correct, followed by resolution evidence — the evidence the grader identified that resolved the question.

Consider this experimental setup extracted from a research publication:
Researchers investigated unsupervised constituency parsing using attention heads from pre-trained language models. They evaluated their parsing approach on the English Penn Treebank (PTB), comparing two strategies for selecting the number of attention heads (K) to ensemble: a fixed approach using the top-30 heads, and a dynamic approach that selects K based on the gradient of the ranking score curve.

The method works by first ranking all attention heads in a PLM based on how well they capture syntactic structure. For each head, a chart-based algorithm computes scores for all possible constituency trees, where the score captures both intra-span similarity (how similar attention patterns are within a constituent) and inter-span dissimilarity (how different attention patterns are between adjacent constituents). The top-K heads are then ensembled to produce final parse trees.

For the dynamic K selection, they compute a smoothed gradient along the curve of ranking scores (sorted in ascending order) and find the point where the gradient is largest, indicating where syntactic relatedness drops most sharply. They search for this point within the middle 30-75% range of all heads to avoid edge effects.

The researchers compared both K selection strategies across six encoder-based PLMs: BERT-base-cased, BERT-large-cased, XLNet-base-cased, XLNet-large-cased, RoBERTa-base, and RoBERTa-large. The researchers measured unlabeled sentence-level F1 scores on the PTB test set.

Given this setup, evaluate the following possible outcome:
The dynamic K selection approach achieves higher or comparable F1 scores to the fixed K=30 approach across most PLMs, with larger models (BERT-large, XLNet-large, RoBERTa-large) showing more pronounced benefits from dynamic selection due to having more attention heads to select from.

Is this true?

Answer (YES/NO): NO